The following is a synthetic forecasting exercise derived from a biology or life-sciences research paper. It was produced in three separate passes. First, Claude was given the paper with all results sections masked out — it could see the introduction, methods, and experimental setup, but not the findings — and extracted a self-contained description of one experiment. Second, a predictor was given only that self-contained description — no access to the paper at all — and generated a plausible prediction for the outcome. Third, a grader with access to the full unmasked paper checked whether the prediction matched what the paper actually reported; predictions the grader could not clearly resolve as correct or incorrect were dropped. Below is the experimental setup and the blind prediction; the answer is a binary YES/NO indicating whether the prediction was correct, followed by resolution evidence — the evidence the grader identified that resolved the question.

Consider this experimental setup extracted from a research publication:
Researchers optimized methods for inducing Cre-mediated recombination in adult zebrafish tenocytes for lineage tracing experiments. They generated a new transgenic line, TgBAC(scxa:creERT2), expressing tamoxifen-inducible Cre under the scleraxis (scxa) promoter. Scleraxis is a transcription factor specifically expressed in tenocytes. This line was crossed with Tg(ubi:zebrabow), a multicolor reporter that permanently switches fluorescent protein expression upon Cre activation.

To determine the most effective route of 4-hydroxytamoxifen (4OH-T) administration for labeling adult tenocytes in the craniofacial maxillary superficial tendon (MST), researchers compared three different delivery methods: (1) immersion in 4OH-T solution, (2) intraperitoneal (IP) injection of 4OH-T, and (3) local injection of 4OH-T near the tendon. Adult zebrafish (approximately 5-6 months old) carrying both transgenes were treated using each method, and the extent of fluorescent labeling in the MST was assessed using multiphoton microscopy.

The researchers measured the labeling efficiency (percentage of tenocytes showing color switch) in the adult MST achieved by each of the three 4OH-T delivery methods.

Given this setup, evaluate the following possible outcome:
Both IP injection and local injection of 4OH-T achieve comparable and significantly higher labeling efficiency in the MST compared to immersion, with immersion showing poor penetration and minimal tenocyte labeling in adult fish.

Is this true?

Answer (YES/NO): NO